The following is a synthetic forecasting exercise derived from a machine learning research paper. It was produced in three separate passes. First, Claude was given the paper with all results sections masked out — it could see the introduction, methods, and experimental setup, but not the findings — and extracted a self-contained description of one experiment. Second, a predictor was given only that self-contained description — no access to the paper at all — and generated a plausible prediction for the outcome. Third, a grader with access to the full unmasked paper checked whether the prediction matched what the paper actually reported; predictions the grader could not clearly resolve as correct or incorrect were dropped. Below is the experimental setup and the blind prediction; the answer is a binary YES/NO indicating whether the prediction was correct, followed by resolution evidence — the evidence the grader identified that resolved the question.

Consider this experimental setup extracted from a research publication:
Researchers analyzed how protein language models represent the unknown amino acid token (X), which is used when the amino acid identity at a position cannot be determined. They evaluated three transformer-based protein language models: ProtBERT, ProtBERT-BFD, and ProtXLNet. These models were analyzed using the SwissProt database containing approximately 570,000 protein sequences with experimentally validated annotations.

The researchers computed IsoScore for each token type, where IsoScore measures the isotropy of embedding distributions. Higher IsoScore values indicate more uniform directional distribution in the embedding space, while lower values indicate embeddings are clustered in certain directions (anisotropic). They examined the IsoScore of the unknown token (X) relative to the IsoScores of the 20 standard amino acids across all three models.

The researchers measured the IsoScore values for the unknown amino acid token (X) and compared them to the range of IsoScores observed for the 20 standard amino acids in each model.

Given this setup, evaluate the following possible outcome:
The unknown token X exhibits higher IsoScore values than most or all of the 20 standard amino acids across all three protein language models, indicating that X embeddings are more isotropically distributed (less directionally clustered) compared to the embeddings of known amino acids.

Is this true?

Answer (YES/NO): NO